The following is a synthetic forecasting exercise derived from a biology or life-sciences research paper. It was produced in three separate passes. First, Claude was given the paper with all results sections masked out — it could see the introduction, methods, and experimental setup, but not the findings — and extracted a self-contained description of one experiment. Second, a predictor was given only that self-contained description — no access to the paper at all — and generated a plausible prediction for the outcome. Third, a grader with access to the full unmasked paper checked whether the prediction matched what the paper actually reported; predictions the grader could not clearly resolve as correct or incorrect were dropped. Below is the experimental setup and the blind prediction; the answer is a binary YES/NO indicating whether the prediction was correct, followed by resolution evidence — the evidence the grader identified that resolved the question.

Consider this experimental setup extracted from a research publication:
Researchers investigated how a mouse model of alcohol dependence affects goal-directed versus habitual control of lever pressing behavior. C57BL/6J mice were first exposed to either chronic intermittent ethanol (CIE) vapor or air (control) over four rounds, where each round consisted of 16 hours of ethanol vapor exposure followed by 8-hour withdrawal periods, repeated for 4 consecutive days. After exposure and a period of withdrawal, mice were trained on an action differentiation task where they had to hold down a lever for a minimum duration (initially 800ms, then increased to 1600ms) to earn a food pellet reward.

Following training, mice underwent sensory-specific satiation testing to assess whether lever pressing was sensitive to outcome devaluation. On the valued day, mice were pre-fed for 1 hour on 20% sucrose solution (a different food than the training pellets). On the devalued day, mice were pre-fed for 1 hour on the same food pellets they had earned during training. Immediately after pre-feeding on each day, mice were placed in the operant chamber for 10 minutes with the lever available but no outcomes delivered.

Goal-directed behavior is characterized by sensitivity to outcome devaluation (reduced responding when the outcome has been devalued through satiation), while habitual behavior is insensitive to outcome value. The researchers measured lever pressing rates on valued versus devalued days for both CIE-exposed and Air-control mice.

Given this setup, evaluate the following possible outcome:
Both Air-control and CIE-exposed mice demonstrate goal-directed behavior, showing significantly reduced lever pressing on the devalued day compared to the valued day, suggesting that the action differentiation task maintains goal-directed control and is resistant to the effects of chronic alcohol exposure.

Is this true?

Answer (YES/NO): NO